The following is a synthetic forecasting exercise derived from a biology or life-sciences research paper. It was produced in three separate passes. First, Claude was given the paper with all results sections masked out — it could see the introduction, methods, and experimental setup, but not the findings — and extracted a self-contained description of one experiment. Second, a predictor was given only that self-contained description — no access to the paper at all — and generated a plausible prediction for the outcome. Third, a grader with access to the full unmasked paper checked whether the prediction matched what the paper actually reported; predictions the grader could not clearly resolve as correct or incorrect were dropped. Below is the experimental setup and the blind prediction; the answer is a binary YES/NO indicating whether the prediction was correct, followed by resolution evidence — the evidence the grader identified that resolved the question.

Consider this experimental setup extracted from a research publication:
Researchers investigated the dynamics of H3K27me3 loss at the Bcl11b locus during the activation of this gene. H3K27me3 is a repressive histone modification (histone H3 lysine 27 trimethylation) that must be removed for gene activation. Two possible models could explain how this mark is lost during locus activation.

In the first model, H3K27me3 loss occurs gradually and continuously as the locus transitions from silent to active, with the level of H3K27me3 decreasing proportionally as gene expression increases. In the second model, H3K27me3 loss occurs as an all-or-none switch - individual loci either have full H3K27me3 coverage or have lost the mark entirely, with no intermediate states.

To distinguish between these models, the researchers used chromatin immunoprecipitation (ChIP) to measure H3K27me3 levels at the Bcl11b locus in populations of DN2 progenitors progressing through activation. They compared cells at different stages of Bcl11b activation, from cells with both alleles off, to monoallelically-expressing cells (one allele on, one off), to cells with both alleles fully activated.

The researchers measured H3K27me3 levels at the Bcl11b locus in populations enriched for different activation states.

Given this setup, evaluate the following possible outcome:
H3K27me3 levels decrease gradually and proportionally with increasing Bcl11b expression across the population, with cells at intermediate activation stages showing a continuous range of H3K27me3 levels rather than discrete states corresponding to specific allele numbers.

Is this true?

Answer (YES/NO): NO